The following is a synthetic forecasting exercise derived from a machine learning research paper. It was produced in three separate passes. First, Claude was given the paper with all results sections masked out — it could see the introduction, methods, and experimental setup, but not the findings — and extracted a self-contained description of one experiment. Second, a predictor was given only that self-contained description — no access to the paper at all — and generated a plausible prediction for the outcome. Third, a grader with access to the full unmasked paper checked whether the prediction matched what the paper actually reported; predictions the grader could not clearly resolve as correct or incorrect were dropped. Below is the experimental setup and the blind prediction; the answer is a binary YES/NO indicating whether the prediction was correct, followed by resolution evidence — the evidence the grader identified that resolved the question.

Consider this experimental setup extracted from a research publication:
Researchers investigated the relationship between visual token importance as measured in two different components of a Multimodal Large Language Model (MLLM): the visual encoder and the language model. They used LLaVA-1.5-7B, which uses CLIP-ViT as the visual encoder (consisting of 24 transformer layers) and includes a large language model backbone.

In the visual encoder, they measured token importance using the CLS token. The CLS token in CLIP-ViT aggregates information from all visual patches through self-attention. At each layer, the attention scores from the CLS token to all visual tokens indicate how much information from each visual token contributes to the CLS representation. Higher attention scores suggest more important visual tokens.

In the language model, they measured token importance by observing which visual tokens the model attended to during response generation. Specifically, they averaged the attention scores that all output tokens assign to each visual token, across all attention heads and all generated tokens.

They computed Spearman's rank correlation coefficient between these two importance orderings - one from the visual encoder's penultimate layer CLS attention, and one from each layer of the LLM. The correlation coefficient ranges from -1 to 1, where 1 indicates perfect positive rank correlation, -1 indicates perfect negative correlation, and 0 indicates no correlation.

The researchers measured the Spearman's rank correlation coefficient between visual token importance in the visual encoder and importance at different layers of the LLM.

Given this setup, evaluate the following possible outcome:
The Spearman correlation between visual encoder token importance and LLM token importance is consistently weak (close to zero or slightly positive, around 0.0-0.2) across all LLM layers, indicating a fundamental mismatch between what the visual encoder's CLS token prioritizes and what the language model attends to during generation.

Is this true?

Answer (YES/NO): NO